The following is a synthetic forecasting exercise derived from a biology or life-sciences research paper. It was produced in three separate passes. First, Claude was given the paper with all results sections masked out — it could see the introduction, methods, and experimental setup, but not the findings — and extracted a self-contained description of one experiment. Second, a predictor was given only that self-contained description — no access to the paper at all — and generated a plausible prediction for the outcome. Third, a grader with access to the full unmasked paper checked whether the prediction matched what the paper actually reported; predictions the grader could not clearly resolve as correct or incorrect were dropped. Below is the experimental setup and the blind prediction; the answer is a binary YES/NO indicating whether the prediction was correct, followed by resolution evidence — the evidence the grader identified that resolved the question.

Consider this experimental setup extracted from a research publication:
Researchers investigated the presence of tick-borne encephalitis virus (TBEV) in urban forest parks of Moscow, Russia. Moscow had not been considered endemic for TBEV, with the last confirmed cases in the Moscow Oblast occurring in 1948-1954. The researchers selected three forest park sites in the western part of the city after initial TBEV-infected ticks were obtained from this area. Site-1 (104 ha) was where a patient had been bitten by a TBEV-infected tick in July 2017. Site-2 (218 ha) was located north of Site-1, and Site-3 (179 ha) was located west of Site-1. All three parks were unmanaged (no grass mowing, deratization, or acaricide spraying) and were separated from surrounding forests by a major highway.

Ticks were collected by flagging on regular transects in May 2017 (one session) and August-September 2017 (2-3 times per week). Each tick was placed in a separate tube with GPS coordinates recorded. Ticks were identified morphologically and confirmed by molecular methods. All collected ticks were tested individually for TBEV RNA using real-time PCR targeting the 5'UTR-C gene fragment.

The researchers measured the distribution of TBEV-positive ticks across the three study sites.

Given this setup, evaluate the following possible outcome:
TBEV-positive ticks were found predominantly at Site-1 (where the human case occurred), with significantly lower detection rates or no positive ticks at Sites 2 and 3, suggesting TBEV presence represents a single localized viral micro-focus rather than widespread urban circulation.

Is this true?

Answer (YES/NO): YES